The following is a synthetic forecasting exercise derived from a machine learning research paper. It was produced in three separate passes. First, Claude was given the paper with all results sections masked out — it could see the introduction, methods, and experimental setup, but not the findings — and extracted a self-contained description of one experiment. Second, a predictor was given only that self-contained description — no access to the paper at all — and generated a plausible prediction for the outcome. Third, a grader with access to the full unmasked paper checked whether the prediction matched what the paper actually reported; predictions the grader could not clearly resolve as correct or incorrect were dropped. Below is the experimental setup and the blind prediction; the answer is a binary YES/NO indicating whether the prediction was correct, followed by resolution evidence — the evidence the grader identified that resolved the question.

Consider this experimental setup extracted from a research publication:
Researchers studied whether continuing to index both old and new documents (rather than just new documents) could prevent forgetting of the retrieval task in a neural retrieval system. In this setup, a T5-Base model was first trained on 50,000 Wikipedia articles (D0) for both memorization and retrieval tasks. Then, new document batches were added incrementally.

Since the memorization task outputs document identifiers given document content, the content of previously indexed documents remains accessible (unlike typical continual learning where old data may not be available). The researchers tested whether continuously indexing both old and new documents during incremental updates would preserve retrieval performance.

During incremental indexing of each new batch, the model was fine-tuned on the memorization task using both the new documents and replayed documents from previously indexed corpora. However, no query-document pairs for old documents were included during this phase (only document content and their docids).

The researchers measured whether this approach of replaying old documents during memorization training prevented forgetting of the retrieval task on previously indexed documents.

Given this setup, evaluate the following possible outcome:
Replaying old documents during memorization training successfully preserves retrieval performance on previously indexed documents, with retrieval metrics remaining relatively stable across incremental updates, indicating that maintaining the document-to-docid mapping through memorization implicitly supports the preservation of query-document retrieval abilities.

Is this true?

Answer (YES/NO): NO